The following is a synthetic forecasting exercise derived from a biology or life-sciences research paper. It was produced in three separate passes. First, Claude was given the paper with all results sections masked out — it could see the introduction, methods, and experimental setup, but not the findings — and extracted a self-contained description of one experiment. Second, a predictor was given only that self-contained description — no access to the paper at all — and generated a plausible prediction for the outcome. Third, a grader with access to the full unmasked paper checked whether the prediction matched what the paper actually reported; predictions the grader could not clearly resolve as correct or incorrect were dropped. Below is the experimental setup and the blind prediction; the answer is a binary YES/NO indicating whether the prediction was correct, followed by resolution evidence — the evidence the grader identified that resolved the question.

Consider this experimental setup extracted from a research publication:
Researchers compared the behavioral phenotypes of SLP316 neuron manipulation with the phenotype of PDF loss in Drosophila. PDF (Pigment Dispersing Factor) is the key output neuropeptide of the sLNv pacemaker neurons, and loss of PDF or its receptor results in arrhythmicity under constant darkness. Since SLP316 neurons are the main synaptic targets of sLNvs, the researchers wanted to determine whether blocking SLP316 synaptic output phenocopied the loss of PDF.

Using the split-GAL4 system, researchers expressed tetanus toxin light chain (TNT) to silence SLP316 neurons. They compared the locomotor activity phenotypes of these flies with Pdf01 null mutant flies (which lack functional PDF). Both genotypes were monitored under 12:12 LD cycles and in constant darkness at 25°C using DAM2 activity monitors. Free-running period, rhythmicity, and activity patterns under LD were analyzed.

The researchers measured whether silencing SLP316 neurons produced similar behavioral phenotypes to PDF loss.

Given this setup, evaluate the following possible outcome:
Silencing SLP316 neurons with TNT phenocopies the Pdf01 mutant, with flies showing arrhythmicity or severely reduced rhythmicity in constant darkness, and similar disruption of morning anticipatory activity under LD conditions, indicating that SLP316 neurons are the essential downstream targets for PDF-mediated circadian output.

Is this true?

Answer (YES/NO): NO